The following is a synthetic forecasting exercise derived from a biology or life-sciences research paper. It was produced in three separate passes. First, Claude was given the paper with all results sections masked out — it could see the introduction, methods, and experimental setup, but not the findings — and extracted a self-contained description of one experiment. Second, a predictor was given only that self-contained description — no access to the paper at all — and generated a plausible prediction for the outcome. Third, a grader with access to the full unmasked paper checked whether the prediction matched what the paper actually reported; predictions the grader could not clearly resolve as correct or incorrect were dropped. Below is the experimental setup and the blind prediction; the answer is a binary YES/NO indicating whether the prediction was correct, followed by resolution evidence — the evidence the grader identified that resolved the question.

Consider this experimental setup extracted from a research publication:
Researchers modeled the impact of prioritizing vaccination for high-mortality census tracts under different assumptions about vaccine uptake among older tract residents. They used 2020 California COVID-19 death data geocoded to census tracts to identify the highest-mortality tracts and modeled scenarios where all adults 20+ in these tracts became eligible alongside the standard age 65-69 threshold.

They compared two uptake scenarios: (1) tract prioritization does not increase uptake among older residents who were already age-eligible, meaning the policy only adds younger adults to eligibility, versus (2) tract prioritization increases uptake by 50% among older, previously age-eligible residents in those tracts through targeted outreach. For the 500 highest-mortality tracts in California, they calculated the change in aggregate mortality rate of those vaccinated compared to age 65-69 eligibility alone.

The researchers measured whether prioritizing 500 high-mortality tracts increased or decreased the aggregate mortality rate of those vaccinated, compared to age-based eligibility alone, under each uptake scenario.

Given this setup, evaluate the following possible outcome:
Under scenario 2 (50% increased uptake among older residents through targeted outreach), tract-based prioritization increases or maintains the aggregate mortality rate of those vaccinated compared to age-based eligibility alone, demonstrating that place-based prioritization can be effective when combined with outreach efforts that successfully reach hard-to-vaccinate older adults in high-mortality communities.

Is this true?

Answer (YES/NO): YES